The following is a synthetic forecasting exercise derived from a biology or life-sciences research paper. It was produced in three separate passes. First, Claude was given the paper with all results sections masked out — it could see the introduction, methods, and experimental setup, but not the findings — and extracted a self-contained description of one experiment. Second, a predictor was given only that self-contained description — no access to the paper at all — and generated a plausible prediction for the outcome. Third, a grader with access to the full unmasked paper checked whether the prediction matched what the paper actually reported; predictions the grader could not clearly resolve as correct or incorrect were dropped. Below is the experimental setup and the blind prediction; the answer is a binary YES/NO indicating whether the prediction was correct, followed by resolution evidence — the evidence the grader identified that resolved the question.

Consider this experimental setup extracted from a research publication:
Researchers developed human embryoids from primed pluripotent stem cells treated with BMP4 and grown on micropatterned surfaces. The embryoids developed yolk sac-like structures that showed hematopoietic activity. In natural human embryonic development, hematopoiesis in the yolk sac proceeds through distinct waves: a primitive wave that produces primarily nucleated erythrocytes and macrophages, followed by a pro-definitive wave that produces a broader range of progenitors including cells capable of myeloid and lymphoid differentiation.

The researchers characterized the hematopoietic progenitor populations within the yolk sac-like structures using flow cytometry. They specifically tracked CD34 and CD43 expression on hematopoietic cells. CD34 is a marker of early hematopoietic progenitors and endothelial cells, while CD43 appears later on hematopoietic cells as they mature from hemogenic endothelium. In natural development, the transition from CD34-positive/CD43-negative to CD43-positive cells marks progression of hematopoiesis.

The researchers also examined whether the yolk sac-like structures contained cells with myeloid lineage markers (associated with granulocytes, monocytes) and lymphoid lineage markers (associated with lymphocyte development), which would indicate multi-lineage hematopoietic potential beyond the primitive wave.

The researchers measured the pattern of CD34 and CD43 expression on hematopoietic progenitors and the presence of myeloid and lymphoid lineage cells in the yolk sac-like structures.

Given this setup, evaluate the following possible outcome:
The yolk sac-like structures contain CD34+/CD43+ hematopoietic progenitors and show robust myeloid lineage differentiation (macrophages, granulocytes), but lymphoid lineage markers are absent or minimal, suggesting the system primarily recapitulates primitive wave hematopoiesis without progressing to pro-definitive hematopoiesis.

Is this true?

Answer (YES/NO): NO